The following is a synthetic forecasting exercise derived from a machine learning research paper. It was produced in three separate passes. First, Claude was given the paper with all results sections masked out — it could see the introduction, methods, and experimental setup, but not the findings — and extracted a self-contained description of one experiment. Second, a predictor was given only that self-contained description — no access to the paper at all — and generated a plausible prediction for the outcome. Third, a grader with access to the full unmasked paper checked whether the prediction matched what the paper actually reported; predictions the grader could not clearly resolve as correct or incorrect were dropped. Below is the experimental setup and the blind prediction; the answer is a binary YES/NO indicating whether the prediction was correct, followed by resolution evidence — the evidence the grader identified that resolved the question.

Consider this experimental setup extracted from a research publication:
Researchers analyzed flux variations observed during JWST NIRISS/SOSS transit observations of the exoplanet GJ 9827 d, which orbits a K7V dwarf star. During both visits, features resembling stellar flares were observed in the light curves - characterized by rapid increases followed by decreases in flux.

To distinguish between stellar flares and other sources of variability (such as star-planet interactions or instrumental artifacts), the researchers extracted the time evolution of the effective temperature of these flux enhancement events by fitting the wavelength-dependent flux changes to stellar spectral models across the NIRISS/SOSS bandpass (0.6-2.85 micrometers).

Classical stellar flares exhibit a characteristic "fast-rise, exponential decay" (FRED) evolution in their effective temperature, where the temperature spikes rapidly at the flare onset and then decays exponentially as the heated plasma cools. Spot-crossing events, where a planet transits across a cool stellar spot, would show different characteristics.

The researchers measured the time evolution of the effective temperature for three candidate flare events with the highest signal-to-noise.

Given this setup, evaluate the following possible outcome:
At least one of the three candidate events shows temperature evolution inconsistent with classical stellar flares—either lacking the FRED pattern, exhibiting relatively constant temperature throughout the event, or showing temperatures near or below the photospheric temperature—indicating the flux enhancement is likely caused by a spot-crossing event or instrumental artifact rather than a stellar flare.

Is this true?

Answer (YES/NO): NO